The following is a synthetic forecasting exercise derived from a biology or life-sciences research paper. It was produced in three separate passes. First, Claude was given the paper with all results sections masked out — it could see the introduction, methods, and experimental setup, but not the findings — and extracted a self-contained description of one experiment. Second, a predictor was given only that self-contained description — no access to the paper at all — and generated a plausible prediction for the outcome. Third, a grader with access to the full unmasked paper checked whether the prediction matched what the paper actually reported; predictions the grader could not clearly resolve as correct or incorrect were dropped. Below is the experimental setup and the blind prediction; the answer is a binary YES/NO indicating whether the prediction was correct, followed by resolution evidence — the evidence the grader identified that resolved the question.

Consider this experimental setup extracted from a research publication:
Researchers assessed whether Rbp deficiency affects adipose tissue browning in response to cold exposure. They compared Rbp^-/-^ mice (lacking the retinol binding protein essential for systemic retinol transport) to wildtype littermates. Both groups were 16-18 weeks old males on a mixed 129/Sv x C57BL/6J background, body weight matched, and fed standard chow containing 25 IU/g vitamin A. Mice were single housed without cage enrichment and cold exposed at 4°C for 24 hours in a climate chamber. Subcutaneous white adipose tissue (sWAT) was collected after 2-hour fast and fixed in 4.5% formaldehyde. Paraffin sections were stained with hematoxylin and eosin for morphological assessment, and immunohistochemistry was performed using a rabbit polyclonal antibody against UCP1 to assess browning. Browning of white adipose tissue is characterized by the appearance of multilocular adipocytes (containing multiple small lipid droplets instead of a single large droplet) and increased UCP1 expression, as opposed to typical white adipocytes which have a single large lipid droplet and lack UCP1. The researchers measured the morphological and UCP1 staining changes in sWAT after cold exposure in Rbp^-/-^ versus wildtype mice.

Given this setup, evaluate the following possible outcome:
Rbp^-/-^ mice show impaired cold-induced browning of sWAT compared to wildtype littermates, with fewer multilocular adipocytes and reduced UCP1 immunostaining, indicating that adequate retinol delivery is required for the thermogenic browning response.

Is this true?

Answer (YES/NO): YES